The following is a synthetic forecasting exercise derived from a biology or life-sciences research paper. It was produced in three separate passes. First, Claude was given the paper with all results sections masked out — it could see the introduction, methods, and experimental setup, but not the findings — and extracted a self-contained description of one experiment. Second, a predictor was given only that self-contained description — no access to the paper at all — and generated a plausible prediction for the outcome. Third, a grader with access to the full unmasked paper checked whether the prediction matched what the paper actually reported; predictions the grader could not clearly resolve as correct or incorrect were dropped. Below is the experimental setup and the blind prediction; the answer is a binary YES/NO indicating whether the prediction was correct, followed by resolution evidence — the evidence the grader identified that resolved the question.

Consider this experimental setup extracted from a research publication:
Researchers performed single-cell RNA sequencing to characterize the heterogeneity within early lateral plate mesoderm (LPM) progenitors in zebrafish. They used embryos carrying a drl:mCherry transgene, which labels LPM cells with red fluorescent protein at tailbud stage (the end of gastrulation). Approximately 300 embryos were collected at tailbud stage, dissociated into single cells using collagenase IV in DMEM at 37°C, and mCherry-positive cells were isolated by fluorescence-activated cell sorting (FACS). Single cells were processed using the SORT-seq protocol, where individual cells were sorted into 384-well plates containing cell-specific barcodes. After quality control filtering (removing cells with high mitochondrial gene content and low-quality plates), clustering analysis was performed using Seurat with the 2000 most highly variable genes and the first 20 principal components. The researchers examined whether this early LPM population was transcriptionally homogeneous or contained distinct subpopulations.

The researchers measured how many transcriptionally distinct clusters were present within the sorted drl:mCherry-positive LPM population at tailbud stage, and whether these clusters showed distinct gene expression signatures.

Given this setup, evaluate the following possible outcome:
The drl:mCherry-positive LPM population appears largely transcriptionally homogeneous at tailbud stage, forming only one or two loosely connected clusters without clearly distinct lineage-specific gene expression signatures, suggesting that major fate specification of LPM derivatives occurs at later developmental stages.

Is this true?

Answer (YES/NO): NO